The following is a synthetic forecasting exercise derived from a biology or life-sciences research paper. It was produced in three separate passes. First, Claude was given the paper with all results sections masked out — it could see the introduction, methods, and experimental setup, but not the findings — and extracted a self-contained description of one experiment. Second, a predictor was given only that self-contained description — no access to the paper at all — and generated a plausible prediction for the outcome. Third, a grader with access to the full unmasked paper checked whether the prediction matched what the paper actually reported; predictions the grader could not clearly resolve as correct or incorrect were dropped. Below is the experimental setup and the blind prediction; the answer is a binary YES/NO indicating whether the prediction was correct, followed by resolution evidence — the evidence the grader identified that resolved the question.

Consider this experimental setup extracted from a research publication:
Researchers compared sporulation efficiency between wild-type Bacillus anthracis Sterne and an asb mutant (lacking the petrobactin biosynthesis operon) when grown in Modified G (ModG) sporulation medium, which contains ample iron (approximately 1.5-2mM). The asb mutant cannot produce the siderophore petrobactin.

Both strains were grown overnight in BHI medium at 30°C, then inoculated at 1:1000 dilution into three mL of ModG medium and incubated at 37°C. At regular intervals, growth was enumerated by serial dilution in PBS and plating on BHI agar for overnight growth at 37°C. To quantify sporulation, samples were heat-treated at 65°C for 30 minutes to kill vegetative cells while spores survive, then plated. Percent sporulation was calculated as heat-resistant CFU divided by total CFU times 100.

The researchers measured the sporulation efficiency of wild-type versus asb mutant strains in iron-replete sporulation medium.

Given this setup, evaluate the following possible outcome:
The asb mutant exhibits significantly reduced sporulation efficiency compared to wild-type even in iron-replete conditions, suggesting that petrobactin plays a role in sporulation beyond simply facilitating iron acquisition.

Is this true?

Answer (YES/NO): YES